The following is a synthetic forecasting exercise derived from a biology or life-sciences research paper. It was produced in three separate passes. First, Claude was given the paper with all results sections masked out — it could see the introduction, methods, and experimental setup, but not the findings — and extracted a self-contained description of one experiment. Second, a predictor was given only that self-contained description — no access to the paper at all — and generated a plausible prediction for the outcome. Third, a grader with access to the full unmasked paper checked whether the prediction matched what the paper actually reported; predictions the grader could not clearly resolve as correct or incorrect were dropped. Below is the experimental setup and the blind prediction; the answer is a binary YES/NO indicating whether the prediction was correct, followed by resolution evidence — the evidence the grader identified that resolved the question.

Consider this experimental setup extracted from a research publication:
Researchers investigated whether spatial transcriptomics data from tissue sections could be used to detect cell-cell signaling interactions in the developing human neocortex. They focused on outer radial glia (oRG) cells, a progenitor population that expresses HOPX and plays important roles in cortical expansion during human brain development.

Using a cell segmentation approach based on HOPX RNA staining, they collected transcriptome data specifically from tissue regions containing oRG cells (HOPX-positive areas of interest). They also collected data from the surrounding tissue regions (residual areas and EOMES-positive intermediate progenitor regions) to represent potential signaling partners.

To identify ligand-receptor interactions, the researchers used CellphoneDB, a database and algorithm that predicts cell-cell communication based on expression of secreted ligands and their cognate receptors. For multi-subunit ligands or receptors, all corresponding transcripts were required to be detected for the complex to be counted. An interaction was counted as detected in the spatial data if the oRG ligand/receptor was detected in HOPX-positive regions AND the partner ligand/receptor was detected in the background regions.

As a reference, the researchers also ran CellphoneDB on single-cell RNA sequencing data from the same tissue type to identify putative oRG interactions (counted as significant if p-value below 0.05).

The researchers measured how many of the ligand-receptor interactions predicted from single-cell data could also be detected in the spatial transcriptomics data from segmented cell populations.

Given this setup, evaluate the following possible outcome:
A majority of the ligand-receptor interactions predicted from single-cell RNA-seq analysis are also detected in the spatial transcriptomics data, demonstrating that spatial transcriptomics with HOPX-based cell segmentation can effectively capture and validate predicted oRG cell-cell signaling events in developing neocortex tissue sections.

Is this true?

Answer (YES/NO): YES